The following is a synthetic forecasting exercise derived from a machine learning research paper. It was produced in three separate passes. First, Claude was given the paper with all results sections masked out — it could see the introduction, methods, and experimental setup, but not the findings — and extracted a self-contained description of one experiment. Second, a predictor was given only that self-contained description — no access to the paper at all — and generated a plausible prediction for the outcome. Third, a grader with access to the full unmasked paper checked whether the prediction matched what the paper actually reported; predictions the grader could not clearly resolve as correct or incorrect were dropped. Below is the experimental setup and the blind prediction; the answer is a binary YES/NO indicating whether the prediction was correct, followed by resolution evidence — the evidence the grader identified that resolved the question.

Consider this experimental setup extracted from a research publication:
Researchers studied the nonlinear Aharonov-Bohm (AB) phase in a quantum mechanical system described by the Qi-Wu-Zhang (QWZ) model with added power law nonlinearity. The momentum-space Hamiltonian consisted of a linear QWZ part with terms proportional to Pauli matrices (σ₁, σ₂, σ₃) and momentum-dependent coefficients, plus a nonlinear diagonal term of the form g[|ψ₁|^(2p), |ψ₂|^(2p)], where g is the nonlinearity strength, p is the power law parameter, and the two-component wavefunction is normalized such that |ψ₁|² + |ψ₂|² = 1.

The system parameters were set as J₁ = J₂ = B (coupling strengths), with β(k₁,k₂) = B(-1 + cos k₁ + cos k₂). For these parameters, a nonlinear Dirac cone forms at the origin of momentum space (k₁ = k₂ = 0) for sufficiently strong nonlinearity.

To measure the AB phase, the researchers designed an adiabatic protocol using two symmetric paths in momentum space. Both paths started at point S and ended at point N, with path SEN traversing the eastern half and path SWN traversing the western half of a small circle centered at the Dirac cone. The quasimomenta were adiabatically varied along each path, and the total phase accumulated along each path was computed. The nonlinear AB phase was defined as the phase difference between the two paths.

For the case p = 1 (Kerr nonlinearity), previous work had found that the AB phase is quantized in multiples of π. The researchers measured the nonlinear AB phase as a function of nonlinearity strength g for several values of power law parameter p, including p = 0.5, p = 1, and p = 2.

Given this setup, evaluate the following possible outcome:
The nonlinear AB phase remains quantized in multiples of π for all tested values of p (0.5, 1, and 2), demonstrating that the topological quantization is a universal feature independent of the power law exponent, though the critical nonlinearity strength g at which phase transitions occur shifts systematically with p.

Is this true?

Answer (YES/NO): NO